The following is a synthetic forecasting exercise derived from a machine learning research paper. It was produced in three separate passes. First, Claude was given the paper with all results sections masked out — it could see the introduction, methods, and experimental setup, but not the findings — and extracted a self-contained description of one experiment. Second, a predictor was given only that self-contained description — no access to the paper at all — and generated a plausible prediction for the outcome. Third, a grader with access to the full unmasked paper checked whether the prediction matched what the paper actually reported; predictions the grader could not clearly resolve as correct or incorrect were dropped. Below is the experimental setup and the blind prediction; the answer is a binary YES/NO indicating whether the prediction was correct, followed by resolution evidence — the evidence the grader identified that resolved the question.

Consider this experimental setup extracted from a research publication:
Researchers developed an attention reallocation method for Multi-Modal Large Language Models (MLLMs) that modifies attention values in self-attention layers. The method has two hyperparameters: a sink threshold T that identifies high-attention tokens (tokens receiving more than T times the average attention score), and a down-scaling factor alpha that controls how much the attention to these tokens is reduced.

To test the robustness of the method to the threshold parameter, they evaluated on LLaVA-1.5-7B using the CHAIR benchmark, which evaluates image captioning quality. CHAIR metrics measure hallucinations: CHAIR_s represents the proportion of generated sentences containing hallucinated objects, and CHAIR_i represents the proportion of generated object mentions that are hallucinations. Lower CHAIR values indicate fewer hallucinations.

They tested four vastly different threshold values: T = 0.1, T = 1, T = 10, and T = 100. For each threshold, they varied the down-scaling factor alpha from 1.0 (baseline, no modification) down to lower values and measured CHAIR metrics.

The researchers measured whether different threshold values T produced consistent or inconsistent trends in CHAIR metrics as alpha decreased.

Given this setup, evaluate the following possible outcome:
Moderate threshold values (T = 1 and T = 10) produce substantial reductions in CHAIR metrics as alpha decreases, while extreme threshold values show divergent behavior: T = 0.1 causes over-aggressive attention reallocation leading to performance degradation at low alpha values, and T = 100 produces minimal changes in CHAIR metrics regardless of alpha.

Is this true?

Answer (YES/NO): NO